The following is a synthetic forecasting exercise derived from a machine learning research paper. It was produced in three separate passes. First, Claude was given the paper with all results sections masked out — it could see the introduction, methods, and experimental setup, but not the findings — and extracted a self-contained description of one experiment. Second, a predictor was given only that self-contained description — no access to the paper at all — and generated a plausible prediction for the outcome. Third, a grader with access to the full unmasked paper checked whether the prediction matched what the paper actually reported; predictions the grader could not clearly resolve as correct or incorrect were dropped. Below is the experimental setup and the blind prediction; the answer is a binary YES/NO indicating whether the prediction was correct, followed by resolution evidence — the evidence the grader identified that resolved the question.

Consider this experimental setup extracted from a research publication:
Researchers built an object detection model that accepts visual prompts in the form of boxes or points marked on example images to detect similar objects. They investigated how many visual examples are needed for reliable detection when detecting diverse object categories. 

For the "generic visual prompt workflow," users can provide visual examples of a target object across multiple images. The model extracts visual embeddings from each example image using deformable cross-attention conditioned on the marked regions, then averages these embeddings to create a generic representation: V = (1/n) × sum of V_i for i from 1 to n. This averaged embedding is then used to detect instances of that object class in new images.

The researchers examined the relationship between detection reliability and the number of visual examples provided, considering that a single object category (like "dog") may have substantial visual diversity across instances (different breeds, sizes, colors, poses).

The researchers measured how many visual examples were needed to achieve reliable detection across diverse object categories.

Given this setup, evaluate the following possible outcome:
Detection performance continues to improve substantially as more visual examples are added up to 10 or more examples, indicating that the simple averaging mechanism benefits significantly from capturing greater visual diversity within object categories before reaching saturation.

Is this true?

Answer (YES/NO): NO